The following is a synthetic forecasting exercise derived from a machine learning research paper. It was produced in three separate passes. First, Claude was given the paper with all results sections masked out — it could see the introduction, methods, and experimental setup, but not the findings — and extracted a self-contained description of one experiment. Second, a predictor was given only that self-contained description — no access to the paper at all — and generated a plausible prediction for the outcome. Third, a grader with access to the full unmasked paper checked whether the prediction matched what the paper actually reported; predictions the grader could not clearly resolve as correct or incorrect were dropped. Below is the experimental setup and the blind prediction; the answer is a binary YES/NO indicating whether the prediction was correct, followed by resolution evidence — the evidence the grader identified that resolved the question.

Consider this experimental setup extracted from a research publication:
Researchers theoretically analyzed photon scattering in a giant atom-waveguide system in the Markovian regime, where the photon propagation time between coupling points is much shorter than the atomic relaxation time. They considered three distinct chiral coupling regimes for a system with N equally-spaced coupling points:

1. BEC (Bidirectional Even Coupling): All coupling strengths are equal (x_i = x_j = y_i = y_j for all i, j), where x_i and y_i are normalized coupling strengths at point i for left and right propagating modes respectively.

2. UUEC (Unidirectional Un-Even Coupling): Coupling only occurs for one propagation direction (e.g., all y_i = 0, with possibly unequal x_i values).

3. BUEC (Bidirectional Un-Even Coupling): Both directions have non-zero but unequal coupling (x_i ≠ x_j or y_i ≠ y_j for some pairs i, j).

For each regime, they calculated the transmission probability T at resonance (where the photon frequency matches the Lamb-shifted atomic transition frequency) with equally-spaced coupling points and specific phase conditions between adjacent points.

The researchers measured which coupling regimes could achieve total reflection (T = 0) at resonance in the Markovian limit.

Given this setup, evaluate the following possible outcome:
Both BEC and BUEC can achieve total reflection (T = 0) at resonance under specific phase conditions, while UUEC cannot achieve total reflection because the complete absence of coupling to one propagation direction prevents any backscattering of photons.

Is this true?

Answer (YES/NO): NO